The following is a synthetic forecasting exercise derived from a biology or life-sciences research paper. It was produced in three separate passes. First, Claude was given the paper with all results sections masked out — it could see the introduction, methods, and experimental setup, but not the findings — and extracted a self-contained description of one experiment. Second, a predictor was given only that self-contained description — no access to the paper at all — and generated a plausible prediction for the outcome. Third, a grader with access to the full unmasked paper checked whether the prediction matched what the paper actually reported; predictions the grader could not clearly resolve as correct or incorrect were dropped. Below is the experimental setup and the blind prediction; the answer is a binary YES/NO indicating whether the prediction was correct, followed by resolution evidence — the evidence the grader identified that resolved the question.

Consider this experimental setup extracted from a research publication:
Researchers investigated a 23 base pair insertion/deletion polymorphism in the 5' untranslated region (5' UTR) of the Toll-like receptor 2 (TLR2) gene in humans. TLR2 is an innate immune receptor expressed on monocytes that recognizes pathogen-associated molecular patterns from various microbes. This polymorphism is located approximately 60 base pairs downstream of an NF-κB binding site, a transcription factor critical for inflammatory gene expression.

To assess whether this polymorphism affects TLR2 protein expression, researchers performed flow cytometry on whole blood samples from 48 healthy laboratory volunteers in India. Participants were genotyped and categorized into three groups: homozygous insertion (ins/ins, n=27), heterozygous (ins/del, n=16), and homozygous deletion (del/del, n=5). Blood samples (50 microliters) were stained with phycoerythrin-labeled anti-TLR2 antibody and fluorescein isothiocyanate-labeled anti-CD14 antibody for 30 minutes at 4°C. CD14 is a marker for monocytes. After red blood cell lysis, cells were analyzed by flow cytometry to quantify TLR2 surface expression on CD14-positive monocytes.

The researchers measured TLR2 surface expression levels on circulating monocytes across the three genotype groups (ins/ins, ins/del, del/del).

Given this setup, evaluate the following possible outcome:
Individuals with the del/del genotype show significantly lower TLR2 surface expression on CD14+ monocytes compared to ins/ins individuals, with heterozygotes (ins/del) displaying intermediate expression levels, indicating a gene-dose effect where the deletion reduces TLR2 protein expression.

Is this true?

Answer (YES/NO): NO